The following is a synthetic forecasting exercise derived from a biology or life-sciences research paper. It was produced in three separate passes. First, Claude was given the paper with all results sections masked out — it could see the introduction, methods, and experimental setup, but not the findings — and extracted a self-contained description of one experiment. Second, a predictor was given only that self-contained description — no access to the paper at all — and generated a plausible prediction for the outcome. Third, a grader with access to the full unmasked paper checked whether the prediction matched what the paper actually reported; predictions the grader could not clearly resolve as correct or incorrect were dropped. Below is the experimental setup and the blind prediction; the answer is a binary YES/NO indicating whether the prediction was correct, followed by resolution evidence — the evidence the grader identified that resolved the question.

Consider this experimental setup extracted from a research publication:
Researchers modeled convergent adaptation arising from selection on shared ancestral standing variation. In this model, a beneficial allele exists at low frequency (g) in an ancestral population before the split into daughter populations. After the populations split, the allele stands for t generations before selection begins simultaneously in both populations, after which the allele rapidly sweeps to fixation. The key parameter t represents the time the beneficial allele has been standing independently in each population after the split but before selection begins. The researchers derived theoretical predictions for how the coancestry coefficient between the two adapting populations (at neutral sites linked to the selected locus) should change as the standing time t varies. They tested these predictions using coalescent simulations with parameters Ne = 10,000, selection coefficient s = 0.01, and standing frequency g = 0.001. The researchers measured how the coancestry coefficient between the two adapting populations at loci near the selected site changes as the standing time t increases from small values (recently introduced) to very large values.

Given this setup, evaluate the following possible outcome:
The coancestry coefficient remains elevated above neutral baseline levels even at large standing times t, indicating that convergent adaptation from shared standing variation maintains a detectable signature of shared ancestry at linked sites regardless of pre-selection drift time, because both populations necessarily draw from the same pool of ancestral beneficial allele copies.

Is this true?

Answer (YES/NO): NO